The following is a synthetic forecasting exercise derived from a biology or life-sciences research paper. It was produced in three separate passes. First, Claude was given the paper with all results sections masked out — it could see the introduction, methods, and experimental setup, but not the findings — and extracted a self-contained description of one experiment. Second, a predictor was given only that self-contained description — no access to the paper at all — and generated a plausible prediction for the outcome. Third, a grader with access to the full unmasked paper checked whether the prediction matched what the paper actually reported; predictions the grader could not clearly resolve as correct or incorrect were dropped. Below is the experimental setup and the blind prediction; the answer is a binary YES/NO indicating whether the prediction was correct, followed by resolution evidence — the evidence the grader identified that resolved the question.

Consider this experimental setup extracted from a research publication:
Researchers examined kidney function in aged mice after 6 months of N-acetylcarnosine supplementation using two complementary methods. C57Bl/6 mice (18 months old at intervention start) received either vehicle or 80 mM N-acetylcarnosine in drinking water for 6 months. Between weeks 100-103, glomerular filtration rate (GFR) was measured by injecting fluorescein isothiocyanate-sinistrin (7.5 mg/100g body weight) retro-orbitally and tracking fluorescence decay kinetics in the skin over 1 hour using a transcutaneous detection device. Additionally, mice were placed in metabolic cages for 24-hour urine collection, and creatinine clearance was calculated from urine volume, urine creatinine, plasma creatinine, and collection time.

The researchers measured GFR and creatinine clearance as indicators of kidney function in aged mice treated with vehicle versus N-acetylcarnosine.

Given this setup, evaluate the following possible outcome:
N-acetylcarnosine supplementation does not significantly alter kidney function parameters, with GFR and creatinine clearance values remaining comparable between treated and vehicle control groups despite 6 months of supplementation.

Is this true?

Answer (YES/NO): YES